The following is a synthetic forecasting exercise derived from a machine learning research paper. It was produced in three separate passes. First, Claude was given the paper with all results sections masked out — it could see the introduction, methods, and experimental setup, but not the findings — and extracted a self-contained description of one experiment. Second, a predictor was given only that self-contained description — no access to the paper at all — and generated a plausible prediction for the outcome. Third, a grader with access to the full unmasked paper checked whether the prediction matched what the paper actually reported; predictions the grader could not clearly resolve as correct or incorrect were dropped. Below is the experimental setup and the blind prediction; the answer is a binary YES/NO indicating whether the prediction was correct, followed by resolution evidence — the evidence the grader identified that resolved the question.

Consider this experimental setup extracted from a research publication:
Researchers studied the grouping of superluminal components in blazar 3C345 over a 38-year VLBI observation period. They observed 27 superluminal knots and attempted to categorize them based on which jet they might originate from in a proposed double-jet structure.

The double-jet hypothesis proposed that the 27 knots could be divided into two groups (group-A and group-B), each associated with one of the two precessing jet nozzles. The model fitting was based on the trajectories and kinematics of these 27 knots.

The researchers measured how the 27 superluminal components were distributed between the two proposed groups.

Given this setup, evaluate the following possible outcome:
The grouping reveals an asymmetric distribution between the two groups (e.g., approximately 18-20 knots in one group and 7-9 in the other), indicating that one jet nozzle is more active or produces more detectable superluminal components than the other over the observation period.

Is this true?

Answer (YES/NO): NO